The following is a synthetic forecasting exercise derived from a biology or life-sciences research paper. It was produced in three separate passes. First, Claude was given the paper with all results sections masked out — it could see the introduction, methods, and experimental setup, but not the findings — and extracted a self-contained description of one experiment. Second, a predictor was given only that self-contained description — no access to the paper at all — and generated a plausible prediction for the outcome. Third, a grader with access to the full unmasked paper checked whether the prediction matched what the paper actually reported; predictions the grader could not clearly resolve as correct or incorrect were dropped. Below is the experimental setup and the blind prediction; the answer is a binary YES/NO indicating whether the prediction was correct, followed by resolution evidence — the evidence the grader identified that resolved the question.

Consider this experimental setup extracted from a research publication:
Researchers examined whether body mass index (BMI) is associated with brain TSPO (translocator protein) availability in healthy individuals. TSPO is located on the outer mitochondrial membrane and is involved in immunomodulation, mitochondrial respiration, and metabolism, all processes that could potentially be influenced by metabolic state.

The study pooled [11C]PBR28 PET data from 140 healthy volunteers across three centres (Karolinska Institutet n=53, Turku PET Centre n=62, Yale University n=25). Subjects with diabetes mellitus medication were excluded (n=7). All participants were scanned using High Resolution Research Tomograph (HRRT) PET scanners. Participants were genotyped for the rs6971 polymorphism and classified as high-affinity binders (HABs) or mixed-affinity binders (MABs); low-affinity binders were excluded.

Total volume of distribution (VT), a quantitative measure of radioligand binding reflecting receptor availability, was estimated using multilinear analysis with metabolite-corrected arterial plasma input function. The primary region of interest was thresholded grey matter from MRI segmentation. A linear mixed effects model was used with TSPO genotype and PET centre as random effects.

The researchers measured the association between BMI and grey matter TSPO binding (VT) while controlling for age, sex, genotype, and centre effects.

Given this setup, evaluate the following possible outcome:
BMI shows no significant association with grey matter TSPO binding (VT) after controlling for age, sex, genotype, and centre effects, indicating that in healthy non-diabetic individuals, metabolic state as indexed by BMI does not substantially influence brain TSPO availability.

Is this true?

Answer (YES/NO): NO